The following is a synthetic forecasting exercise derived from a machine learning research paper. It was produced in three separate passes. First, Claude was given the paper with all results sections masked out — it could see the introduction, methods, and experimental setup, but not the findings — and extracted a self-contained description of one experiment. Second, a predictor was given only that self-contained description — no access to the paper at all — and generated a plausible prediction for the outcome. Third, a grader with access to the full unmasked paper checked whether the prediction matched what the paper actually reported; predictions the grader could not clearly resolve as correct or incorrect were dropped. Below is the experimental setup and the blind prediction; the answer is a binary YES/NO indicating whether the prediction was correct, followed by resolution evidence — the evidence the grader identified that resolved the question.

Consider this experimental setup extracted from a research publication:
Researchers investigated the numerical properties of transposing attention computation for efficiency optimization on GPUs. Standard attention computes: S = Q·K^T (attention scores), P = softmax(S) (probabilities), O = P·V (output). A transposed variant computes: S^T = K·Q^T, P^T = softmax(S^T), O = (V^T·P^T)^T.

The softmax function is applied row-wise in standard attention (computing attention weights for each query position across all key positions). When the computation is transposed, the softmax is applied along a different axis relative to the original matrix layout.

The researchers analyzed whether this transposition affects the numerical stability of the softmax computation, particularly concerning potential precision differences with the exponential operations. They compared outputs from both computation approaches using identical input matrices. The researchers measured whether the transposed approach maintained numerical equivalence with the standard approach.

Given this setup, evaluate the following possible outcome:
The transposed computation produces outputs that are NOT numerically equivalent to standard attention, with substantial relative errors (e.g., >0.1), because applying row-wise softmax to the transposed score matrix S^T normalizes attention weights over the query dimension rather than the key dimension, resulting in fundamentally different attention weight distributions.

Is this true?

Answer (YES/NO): NO